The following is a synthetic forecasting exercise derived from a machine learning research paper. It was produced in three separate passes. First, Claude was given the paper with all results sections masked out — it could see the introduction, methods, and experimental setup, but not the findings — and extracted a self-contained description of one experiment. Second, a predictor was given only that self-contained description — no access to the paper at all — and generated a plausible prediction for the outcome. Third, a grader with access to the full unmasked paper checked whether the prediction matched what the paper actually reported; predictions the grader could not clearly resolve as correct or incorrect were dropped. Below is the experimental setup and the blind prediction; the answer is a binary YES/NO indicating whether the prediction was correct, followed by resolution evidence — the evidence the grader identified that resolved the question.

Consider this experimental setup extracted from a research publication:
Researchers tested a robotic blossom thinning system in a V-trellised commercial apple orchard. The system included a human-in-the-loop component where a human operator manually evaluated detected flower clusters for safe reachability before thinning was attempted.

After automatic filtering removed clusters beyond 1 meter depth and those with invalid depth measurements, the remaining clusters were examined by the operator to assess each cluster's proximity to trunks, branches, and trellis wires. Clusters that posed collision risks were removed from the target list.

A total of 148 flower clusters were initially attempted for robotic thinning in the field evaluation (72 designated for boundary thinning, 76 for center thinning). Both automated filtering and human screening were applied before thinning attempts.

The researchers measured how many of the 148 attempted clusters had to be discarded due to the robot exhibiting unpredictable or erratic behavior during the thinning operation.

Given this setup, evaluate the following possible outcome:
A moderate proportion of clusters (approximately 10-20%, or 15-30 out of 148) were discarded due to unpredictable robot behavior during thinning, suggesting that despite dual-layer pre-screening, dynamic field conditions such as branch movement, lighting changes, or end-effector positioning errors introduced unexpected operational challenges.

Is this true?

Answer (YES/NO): NO